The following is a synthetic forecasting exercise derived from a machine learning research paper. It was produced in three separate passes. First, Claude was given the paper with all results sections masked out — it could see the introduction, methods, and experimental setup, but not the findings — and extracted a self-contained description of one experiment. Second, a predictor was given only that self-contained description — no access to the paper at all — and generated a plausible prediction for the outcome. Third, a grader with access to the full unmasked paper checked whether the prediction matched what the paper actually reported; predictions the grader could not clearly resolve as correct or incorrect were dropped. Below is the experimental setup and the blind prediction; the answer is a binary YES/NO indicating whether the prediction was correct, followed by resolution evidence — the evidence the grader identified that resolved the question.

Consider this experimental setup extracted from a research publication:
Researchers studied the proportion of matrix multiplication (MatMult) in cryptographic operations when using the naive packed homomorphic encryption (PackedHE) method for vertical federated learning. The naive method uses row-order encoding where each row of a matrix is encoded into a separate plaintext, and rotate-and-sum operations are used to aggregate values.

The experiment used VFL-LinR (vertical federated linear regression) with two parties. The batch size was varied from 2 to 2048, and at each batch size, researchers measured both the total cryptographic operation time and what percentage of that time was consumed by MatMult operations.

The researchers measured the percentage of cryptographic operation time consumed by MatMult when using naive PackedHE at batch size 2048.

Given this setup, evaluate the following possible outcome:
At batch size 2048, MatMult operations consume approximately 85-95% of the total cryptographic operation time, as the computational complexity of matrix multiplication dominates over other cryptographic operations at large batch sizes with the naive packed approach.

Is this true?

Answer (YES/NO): NO